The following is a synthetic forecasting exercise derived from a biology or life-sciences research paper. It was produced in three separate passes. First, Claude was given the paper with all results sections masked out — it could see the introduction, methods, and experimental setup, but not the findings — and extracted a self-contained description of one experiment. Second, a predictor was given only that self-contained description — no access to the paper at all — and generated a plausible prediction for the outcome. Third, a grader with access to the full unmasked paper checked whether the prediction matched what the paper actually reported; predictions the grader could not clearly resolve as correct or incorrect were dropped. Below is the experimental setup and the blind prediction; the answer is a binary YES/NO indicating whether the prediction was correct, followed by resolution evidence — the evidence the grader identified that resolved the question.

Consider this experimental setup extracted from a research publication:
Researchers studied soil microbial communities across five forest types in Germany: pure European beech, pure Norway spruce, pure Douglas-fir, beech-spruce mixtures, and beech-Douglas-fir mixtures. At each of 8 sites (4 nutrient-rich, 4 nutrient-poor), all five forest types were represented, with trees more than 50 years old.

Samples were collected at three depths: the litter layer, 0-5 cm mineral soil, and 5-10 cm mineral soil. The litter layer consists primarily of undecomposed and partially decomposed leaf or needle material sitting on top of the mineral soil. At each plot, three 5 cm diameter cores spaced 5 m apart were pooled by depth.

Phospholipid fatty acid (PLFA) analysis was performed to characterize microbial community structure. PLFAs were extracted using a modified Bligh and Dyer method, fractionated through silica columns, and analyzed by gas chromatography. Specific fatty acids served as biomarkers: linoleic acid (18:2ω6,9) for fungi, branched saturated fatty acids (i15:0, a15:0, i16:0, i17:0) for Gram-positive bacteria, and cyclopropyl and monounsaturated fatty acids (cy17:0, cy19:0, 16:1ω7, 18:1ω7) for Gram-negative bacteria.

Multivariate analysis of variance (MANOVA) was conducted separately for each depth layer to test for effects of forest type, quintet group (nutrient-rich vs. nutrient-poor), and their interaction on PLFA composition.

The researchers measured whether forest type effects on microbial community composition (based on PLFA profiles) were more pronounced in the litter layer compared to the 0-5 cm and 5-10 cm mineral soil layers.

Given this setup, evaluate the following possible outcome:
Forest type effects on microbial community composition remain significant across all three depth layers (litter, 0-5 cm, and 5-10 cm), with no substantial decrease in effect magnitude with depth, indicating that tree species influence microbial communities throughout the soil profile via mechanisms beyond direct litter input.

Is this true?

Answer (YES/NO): NO